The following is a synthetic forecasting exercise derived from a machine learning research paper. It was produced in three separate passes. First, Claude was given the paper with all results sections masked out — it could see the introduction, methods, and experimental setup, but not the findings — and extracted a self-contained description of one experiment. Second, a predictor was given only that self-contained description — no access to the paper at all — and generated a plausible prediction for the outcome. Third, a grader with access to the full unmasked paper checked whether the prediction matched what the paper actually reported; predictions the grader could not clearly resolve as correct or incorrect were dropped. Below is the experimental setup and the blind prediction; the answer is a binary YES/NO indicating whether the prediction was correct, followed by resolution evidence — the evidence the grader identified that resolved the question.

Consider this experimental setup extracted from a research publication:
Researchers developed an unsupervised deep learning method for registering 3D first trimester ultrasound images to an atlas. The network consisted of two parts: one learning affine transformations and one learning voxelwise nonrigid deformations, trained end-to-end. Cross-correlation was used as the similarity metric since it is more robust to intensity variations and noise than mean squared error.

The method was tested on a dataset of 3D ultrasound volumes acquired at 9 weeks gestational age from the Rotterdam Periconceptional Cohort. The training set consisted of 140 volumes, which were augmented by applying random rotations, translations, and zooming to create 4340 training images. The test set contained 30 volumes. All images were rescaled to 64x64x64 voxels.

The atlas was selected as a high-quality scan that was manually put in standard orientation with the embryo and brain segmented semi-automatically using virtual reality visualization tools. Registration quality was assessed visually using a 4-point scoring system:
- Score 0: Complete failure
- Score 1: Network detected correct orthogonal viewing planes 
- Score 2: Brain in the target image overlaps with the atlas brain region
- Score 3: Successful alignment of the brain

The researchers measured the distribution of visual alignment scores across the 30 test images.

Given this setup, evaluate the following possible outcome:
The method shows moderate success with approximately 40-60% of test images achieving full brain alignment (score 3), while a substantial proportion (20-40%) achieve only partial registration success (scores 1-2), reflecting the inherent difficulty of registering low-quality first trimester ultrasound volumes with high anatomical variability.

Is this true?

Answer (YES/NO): NO